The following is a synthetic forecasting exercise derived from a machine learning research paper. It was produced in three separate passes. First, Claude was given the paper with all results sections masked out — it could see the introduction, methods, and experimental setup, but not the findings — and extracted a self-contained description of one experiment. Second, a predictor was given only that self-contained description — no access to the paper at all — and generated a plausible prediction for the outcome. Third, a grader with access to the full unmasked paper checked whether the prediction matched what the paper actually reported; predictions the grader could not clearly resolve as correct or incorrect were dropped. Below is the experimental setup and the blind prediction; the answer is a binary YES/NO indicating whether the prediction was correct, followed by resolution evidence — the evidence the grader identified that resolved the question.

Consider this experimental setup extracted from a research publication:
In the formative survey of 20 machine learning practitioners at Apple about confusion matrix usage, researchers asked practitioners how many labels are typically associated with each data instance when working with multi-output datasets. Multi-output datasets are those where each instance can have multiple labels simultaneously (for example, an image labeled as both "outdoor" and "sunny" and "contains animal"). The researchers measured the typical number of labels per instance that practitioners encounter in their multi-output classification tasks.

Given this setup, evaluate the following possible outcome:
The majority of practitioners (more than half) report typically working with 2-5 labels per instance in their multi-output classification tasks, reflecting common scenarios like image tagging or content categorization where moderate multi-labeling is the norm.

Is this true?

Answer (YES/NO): NO